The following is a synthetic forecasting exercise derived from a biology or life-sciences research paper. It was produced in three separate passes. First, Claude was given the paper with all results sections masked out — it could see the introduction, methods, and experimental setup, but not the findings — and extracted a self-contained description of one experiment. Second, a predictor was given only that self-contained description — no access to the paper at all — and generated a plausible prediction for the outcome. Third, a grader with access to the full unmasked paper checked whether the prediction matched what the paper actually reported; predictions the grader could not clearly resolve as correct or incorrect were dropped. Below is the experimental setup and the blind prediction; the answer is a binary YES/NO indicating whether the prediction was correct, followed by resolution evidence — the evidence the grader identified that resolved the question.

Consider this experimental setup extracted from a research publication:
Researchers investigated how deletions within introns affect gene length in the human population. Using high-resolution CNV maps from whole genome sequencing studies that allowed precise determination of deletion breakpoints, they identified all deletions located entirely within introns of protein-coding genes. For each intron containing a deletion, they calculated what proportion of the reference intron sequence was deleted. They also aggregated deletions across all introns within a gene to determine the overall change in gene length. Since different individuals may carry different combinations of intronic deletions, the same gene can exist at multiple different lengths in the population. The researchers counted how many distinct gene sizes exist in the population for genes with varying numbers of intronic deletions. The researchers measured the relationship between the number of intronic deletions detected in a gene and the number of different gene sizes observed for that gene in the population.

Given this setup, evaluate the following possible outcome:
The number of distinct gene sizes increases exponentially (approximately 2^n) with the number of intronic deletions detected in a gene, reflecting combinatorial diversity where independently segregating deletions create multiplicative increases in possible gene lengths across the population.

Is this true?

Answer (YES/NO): NO